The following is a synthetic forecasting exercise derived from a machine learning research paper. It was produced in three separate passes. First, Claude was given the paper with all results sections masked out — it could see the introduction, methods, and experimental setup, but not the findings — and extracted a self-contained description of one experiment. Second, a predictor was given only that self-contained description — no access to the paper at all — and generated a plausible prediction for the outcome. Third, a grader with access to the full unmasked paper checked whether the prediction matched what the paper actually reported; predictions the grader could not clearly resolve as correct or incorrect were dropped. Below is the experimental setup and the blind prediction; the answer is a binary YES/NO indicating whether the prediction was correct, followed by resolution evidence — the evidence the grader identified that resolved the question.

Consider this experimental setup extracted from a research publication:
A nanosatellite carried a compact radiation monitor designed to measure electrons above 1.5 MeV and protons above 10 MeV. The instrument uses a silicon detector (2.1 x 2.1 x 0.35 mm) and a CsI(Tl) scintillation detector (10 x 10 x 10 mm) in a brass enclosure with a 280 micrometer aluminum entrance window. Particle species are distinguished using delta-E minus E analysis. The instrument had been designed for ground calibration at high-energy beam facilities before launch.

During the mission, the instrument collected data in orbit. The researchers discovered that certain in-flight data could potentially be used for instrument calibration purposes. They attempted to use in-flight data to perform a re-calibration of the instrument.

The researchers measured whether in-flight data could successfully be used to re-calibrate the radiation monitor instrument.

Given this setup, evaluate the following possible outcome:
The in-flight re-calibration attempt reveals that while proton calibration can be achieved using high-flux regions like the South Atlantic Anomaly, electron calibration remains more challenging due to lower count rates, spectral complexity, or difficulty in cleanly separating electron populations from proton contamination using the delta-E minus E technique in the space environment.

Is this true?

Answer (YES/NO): NO